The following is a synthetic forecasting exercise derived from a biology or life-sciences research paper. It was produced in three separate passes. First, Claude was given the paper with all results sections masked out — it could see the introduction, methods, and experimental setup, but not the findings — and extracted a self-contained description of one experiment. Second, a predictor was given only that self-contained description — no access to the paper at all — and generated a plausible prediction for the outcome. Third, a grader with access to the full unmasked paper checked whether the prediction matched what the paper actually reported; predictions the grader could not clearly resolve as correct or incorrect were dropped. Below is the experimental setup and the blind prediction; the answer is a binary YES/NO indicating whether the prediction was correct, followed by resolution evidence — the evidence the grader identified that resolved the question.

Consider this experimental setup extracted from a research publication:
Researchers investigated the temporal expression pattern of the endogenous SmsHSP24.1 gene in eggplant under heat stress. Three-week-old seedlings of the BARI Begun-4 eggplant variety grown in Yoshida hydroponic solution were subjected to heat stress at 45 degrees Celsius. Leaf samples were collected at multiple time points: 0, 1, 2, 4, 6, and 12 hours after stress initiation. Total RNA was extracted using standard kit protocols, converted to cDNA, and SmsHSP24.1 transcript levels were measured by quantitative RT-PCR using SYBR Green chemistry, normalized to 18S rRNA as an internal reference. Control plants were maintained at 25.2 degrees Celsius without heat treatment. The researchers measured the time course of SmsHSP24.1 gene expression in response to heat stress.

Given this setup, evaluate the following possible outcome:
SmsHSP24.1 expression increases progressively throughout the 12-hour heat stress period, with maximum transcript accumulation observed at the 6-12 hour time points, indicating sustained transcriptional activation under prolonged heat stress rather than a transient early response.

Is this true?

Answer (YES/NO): NO